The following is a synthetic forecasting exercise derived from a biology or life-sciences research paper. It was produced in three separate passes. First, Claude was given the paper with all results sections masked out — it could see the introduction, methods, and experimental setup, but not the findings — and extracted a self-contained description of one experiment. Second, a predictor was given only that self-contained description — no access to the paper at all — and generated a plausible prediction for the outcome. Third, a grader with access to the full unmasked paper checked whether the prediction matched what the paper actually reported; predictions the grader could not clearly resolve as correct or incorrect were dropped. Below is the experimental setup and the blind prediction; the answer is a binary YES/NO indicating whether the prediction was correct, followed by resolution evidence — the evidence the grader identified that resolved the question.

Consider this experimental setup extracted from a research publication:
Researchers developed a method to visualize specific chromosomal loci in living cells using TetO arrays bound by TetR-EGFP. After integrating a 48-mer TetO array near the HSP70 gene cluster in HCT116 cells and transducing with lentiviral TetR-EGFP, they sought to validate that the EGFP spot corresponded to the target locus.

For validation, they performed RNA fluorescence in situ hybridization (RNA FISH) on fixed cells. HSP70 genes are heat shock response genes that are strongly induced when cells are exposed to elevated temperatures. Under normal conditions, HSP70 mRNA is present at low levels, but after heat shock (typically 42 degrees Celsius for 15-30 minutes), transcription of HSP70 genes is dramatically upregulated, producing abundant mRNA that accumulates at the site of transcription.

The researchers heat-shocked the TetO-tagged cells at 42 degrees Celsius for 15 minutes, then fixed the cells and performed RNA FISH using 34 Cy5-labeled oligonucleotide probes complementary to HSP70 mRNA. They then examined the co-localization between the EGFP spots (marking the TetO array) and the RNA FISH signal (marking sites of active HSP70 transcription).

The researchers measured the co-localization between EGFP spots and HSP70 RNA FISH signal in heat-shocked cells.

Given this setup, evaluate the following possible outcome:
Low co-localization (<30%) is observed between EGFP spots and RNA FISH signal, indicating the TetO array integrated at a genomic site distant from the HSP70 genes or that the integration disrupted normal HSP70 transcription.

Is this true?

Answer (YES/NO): NO